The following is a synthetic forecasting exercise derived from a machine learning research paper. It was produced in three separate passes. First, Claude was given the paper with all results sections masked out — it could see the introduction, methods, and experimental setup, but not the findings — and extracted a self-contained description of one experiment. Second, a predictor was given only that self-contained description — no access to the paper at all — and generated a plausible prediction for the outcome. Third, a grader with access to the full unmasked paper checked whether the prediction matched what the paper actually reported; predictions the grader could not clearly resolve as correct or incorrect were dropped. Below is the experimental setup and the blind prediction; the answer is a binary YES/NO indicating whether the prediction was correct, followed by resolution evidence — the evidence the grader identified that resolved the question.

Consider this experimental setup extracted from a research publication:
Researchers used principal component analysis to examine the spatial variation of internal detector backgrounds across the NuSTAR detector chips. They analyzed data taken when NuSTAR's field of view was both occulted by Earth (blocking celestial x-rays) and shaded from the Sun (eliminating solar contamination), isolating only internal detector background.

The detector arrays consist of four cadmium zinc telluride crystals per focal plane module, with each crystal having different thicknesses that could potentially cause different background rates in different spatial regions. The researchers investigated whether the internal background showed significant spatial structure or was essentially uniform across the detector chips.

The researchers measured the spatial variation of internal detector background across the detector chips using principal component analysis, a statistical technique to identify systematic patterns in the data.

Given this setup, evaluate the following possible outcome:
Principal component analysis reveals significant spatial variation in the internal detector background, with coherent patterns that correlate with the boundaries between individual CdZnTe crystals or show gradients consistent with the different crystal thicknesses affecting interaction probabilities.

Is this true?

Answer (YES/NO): NO